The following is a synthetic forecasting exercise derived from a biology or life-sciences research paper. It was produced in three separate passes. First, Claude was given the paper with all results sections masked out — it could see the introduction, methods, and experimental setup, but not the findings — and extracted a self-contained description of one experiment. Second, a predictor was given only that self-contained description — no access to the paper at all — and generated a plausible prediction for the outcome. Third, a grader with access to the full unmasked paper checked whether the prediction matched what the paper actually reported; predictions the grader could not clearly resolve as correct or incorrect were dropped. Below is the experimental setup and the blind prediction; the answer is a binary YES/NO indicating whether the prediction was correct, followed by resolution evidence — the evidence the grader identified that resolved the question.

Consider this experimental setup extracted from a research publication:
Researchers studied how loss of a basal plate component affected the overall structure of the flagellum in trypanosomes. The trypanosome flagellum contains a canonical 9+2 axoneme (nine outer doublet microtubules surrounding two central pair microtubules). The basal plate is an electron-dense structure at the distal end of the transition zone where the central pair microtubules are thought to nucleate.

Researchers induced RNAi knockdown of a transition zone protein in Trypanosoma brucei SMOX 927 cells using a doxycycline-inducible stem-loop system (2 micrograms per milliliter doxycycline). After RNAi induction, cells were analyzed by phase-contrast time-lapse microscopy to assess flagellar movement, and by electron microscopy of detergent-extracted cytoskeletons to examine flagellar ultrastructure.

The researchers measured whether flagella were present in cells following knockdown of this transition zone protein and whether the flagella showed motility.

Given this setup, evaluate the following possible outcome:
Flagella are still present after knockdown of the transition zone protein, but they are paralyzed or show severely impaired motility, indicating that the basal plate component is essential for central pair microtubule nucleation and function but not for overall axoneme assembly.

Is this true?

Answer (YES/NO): YES